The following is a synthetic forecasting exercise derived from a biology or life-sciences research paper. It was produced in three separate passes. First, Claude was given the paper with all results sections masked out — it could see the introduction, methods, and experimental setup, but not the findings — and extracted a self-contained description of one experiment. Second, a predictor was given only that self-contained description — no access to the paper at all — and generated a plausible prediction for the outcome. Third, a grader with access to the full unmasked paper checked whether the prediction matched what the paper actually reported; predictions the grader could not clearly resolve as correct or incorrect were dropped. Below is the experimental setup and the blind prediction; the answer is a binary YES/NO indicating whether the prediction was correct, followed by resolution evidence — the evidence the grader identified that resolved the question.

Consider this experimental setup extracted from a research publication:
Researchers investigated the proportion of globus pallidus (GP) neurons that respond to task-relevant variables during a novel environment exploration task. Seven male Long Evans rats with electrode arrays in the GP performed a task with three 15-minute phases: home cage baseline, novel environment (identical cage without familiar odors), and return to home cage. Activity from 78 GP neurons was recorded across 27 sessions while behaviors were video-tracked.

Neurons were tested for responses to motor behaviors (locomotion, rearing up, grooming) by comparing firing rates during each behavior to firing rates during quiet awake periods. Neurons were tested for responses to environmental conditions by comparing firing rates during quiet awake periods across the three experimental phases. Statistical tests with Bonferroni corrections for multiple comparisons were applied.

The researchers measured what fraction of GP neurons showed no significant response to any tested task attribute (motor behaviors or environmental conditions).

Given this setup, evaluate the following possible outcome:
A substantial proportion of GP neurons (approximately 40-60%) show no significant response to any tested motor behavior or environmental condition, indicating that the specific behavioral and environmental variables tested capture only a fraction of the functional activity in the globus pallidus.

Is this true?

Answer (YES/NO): NO